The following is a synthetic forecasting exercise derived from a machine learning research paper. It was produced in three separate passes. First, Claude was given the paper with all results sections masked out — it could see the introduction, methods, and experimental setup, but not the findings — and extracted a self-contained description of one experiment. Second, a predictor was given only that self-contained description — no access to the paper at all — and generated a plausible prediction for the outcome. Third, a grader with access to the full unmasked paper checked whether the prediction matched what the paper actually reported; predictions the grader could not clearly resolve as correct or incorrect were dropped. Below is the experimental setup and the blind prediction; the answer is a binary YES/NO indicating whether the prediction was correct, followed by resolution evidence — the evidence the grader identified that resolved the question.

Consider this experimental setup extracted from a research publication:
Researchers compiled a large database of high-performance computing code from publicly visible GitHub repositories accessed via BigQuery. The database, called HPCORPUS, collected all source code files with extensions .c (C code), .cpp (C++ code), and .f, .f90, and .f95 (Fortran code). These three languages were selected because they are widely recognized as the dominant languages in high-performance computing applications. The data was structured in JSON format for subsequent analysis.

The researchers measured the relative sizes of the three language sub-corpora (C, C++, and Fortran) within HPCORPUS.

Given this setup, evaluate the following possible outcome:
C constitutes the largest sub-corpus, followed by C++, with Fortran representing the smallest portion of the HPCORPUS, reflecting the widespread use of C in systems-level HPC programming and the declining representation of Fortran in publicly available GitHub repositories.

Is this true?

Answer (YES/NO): YES